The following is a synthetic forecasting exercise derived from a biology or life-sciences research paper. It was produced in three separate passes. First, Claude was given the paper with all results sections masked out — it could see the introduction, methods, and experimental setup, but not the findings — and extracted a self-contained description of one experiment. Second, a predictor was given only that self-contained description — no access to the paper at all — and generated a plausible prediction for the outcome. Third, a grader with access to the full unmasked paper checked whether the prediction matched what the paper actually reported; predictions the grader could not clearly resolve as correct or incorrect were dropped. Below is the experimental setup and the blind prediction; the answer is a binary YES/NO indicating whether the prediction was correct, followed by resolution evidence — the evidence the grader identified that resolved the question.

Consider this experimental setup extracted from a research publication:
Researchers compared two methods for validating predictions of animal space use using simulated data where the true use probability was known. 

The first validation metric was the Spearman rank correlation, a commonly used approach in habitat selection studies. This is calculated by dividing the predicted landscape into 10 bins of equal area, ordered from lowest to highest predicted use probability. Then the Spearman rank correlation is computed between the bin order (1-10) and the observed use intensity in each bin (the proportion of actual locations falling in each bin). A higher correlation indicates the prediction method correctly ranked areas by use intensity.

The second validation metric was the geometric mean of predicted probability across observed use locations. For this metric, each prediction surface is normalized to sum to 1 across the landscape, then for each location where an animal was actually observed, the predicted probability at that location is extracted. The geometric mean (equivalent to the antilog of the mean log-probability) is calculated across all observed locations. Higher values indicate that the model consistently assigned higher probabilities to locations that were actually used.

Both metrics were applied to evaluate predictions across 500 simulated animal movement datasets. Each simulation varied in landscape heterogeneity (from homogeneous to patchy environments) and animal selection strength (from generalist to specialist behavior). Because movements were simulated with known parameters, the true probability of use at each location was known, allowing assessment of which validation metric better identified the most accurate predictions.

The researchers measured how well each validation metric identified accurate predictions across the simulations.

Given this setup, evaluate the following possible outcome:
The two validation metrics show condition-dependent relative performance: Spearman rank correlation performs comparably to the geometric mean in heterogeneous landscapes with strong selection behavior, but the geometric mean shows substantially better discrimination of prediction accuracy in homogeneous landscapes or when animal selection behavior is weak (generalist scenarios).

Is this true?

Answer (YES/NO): NO